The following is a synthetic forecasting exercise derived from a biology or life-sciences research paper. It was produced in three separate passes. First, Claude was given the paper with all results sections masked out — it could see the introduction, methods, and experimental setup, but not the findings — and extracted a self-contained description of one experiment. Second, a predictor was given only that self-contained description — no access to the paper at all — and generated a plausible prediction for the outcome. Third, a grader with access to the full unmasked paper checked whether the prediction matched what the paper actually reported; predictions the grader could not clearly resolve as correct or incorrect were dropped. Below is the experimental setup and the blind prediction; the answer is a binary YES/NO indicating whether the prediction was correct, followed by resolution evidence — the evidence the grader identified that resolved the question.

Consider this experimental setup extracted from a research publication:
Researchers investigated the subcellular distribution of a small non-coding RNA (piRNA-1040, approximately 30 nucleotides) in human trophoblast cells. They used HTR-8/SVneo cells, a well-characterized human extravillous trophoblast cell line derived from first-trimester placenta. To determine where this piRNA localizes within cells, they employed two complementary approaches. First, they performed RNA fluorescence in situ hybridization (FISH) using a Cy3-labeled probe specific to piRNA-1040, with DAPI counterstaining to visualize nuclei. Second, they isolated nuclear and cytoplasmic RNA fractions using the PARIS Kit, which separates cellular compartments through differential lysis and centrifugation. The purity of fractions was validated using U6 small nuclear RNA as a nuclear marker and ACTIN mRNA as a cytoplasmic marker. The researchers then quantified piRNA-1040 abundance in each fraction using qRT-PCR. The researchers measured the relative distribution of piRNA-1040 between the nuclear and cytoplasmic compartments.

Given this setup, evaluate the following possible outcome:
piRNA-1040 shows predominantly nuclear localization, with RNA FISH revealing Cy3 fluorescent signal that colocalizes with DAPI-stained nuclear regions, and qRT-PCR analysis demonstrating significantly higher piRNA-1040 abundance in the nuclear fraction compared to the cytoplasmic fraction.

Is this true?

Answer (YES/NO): NO